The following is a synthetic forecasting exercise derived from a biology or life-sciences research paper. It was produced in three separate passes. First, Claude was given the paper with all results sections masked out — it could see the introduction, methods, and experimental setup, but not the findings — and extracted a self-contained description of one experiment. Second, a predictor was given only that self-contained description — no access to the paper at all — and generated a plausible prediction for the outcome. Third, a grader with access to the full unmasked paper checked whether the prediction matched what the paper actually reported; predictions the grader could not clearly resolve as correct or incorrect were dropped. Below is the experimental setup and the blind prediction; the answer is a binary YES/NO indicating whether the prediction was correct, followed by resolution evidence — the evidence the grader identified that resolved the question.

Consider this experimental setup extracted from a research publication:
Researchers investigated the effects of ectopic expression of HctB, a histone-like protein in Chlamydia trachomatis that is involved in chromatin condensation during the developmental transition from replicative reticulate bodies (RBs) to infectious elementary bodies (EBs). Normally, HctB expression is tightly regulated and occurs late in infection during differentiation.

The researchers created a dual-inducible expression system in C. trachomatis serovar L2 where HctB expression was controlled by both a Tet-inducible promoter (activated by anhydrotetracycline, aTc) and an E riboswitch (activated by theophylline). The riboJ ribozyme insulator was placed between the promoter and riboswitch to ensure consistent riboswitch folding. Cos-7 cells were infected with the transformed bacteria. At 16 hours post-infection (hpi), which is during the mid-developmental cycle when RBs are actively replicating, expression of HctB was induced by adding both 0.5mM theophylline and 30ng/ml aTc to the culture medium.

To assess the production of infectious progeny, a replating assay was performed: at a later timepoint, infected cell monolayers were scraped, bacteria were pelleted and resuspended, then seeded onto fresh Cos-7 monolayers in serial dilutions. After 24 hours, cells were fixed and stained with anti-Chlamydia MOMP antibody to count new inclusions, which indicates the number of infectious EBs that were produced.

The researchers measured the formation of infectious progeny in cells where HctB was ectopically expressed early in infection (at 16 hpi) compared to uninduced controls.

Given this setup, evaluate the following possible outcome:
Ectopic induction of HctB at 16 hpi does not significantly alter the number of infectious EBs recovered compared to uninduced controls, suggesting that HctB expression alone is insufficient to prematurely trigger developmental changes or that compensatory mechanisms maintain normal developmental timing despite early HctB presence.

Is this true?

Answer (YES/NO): NO